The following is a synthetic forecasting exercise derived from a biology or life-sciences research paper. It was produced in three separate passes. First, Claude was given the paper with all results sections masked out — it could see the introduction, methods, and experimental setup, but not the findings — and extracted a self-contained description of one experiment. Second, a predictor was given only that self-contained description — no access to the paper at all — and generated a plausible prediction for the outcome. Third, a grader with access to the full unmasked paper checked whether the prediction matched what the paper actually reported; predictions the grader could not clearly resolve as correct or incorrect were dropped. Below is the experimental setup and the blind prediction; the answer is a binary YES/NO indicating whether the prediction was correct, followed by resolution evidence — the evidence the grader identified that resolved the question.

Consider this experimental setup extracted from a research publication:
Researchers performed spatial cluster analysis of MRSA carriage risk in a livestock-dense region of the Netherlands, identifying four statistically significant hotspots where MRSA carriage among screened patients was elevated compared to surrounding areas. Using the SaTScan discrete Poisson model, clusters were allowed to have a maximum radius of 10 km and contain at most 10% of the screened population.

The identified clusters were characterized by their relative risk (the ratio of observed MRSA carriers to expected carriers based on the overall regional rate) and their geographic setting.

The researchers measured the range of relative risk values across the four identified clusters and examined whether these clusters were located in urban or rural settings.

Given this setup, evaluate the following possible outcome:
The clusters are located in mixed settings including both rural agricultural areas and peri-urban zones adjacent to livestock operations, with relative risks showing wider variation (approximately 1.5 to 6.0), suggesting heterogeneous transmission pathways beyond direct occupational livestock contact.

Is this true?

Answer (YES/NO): NO